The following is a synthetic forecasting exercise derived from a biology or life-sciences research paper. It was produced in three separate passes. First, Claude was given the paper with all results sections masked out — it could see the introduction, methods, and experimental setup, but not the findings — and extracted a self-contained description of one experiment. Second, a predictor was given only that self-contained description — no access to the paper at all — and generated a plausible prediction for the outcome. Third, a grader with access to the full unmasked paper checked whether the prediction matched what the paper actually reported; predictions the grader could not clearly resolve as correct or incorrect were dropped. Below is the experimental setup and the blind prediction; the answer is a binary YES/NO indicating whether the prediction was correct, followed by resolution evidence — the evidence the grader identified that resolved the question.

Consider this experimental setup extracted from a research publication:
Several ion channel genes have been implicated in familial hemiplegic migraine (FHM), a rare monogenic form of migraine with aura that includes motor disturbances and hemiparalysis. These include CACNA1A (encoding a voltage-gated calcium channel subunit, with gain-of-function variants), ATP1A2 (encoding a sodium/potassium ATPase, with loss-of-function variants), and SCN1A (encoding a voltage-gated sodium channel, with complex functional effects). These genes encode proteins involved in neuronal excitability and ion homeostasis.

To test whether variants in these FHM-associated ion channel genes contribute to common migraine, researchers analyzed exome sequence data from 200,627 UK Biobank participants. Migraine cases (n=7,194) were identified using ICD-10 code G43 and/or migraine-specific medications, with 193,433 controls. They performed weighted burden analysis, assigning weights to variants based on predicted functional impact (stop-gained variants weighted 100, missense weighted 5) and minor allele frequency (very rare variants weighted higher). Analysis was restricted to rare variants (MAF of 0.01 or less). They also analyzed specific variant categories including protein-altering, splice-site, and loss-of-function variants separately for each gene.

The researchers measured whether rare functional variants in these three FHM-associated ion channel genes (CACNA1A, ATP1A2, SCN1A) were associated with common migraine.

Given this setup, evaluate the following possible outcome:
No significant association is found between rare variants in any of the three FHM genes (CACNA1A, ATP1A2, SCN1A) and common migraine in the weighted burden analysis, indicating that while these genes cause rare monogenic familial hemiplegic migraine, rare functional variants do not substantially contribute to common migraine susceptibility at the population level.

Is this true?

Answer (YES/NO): YES